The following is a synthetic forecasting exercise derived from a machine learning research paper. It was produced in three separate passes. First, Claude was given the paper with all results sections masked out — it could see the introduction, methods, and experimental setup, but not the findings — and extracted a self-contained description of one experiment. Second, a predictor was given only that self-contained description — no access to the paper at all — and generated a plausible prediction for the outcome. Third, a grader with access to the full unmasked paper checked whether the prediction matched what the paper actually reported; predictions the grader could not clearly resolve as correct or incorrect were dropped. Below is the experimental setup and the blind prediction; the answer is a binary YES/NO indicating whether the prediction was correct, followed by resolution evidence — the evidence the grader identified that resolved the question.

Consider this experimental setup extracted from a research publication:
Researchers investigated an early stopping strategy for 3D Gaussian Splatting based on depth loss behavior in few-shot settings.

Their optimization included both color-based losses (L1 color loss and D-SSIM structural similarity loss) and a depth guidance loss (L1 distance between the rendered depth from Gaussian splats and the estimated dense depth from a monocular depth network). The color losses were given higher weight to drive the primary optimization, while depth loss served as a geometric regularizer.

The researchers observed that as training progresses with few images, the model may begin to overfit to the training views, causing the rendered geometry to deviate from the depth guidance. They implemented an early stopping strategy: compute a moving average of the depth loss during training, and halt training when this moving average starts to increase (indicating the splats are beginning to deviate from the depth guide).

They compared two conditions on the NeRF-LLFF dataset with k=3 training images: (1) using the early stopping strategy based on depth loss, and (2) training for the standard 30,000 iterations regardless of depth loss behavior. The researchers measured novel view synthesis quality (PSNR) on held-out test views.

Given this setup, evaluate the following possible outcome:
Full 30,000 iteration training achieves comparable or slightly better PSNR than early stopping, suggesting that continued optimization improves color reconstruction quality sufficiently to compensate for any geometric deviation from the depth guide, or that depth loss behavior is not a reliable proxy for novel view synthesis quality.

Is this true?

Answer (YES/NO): NO